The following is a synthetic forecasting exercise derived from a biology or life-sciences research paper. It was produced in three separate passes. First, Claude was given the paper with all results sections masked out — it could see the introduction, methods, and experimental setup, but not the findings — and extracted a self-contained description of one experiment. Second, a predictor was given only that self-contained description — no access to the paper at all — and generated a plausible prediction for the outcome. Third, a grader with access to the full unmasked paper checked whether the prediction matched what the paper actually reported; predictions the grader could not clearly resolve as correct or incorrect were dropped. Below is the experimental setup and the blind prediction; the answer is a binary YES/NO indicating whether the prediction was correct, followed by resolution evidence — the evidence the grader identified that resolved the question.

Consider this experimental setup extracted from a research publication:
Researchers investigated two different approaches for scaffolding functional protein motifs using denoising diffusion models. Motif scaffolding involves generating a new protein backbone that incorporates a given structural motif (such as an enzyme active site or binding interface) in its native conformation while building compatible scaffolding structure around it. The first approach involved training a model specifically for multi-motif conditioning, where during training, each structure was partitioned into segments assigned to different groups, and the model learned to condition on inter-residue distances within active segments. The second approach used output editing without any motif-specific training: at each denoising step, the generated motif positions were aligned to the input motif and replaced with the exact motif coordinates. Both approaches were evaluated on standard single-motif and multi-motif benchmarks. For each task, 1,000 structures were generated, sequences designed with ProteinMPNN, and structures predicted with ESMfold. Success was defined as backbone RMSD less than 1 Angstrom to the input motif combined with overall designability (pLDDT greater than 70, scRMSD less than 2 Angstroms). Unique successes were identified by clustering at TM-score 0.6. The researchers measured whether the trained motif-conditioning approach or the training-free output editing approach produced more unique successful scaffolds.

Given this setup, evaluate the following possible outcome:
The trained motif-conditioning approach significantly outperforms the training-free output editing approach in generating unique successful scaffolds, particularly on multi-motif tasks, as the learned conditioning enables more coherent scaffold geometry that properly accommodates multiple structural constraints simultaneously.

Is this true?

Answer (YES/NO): NO